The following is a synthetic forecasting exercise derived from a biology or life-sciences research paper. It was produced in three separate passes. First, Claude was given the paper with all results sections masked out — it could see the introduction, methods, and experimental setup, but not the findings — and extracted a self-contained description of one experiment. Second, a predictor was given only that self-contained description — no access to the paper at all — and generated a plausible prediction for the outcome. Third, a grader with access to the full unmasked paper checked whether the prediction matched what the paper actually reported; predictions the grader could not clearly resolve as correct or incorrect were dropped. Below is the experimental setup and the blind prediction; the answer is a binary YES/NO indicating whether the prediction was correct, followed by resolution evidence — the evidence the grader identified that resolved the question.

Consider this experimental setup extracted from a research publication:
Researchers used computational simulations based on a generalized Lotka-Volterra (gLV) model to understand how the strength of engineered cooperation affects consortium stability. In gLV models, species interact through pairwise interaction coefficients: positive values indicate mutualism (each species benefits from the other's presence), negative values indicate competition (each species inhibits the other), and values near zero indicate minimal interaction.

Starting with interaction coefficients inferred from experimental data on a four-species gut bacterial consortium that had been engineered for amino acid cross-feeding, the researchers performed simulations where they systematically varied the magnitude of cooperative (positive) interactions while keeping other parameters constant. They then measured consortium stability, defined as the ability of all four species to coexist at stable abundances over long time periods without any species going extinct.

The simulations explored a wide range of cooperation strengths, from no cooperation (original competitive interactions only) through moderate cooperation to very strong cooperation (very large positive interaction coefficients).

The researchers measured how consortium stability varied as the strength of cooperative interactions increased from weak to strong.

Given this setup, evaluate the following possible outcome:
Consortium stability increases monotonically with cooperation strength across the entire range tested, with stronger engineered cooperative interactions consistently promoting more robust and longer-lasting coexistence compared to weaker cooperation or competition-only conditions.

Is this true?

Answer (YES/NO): NO